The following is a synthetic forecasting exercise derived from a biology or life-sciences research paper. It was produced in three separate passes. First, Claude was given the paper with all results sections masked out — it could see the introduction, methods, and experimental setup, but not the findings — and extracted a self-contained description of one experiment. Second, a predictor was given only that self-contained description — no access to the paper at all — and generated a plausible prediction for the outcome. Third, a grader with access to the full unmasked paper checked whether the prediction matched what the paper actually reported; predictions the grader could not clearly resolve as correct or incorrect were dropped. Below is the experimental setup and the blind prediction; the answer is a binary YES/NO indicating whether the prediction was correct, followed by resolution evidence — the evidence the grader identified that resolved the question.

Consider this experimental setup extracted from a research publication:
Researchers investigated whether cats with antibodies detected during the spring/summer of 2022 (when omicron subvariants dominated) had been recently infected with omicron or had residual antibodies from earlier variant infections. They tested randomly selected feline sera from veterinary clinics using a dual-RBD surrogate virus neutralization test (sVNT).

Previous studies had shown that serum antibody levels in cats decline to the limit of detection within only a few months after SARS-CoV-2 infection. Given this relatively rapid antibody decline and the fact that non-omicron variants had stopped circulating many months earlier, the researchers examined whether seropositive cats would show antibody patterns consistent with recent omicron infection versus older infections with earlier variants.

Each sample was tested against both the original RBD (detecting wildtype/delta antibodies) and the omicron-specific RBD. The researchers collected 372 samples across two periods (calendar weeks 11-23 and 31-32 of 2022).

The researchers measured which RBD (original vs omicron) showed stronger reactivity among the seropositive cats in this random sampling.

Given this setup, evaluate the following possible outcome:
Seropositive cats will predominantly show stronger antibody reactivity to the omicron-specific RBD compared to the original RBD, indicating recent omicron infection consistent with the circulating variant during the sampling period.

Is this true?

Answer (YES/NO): NO